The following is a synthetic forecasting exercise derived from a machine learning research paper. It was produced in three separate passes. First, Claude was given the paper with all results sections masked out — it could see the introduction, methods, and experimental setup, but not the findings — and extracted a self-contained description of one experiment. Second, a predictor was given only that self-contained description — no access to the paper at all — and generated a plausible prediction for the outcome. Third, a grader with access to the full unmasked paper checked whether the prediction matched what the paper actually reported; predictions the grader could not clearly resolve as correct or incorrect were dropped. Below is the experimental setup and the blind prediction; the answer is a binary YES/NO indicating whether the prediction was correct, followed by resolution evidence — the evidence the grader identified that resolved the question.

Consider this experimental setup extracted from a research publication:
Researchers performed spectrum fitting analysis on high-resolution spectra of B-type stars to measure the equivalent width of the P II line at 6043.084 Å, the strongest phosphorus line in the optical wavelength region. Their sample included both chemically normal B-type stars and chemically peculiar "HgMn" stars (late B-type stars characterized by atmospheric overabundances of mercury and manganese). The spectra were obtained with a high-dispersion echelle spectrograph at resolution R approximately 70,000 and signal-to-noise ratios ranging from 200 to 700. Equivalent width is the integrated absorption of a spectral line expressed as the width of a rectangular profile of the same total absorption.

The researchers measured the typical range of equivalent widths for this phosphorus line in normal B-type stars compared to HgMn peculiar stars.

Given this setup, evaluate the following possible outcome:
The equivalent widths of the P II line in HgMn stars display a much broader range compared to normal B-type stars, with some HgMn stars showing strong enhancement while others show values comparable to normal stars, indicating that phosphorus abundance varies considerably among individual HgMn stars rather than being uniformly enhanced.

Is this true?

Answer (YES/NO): YES